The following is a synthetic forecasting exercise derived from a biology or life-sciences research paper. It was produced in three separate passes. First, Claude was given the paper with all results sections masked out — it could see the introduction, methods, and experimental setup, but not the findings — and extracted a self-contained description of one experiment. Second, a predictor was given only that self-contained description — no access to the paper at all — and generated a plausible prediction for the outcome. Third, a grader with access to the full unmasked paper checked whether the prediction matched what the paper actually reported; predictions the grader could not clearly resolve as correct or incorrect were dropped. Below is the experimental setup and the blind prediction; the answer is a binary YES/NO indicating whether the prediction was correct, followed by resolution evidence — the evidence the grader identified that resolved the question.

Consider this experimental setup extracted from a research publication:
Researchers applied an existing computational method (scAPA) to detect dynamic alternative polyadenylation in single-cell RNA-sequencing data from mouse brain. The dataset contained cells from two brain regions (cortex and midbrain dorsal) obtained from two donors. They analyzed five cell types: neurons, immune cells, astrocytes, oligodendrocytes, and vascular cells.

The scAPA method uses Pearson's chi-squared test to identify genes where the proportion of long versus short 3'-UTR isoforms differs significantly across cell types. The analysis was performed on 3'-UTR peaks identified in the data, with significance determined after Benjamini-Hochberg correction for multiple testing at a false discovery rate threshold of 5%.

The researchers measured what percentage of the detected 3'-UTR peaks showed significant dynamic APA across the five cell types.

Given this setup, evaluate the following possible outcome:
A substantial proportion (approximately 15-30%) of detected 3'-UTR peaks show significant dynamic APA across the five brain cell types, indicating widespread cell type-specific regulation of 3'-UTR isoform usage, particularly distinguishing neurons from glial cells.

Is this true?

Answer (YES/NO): NO